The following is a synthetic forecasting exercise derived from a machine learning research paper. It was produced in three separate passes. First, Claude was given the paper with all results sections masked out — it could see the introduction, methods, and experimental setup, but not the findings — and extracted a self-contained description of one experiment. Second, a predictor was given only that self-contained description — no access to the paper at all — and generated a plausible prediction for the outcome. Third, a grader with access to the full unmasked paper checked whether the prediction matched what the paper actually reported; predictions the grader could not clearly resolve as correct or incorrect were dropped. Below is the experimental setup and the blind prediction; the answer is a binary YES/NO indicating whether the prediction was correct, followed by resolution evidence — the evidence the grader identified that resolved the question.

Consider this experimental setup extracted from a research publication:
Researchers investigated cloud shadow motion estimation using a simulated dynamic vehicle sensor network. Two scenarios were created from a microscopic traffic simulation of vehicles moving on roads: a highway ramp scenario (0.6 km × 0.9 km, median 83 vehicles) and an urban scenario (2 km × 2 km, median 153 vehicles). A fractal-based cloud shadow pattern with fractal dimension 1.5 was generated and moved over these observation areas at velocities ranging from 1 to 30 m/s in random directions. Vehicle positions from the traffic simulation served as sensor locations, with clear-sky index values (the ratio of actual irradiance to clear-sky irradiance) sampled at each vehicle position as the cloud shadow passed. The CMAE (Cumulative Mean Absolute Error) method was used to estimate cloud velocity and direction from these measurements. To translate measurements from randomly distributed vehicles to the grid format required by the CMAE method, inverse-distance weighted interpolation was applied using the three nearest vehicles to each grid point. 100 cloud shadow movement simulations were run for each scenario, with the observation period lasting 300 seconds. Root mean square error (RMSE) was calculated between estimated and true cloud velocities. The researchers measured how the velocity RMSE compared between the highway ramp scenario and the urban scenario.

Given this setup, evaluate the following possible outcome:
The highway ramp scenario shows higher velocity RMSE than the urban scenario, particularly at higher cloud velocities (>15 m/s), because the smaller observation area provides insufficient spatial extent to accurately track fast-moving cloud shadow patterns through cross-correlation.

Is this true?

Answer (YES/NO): NO